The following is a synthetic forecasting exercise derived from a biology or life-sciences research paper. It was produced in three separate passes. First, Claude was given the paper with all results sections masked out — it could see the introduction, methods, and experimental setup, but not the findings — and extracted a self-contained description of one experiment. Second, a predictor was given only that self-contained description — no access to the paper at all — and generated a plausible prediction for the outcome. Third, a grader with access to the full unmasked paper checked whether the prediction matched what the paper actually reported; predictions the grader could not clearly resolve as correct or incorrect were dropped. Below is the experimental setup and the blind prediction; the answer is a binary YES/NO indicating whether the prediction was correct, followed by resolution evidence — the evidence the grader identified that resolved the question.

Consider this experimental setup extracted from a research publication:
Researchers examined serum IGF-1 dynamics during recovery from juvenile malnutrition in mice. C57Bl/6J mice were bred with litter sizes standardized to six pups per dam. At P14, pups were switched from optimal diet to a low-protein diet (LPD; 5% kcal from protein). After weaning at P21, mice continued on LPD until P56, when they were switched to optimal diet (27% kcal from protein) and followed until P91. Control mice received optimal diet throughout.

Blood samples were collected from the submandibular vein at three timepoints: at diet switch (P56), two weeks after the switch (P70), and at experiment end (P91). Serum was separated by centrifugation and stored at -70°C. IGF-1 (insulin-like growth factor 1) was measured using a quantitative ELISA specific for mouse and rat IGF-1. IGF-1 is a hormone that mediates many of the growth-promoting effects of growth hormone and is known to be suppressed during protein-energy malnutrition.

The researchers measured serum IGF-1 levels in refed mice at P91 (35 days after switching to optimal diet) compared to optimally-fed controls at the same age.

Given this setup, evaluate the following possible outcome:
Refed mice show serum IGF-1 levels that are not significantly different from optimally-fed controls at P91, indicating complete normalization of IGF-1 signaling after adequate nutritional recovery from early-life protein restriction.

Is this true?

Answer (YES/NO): YES